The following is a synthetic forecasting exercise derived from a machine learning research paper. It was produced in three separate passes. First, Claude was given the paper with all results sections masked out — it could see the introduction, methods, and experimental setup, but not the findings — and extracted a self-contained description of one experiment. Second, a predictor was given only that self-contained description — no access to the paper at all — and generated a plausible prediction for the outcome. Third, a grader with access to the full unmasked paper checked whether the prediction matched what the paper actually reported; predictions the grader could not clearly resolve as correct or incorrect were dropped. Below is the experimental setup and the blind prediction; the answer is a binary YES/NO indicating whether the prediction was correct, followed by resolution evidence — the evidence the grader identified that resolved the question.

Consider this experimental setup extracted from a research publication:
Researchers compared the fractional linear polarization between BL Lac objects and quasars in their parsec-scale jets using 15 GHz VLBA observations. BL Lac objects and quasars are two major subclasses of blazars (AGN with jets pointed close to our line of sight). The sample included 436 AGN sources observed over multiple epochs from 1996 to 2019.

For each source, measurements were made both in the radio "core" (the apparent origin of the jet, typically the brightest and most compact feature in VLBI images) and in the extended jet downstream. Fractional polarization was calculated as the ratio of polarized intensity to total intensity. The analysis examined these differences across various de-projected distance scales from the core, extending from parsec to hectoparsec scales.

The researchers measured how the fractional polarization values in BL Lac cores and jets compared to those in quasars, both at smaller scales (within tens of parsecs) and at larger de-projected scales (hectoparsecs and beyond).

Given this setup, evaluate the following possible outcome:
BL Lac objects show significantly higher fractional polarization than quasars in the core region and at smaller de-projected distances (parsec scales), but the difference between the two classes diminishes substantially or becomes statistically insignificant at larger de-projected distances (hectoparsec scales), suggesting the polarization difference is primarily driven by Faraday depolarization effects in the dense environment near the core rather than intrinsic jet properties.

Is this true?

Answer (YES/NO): NO